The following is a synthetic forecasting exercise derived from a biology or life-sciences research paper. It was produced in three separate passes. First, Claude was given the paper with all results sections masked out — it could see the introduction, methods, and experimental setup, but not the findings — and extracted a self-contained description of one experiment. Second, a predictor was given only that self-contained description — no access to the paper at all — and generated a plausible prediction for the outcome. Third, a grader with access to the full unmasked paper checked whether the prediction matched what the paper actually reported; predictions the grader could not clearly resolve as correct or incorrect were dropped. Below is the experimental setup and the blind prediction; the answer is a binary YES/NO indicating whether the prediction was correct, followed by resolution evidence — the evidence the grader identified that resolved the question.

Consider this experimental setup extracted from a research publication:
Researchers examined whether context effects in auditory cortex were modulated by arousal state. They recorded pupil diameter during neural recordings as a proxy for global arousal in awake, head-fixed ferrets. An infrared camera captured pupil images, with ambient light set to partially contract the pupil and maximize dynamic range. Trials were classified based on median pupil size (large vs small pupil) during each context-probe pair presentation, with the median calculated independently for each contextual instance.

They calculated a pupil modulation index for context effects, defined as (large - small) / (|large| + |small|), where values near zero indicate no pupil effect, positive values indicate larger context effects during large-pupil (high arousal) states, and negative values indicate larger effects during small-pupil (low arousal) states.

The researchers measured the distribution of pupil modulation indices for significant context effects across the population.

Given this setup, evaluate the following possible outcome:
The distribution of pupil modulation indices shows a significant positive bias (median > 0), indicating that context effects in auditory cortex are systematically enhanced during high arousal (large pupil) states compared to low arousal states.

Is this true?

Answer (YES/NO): NO